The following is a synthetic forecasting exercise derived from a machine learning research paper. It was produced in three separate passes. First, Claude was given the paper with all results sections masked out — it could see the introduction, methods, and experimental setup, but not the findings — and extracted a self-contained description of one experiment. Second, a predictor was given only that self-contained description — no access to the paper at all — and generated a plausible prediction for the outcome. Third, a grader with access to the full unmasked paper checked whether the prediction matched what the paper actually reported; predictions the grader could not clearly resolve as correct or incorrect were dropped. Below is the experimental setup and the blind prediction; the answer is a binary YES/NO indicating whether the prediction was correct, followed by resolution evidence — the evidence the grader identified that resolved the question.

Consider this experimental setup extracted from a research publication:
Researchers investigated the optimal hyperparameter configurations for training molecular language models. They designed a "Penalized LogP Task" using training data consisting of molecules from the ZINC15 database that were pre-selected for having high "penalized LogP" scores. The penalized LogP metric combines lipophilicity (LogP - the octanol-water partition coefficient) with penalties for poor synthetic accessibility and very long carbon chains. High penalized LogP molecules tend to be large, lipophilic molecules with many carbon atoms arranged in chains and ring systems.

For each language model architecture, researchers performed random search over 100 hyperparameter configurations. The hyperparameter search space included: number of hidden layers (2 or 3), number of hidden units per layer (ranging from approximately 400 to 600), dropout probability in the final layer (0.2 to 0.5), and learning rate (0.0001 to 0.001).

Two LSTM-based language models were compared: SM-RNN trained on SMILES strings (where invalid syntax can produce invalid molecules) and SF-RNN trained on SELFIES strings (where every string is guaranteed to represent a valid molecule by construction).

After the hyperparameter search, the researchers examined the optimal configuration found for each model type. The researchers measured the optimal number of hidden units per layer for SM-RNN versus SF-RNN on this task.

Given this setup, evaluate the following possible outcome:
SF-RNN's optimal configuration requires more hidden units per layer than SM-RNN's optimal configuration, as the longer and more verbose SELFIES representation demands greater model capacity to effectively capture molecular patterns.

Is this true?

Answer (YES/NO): YES